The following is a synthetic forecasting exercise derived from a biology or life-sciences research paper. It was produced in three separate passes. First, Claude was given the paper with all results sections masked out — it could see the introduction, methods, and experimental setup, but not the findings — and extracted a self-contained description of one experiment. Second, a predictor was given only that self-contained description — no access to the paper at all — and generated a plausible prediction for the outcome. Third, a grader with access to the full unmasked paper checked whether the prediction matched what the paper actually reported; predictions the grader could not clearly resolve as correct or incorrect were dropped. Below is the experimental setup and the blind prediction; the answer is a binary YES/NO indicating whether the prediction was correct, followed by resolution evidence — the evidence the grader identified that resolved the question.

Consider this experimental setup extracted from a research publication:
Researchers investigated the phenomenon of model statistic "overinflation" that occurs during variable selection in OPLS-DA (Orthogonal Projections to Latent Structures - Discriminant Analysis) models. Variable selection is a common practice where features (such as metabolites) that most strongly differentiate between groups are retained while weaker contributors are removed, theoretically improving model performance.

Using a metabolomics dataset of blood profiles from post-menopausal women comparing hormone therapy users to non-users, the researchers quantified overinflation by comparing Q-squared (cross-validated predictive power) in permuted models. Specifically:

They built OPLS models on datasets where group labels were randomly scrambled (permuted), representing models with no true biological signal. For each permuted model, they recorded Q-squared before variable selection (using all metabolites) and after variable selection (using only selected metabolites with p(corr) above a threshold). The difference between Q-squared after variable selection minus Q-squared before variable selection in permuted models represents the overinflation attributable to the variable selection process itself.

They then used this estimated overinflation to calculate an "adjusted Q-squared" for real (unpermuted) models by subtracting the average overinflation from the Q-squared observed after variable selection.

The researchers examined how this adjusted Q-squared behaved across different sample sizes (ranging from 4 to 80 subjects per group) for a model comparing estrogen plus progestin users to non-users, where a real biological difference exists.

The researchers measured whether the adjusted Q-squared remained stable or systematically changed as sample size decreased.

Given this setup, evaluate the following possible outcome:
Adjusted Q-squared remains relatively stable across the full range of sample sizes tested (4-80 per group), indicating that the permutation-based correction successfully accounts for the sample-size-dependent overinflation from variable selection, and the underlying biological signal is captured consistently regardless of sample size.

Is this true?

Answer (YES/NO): YES